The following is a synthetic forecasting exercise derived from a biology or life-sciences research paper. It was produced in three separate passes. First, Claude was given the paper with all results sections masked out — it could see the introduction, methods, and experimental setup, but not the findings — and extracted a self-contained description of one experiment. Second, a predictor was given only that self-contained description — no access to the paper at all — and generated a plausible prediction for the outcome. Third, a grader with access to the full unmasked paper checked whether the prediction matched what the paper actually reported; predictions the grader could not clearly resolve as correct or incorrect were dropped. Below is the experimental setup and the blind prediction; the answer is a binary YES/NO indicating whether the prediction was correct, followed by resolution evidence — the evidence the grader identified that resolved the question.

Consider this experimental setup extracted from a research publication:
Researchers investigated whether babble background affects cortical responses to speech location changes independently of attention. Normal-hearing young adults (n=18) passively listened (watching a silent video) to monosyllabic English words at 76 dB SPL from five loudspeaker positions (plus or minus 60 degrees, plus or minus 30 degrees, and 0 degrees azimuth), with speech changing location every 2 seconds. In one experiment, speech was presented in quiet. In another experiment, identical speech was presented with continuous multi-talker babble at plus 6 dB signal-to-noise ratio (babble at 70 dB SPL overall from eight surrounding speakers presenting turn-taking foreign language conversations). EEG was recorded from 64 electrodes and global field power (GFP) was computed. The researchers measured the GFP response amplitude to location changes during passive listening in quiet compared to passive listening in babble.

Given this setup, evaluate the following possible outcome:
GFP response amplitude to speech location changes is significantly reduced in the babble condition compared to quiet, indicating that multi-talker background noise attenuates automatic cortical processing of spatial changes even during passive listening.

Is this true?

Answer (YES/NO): NO